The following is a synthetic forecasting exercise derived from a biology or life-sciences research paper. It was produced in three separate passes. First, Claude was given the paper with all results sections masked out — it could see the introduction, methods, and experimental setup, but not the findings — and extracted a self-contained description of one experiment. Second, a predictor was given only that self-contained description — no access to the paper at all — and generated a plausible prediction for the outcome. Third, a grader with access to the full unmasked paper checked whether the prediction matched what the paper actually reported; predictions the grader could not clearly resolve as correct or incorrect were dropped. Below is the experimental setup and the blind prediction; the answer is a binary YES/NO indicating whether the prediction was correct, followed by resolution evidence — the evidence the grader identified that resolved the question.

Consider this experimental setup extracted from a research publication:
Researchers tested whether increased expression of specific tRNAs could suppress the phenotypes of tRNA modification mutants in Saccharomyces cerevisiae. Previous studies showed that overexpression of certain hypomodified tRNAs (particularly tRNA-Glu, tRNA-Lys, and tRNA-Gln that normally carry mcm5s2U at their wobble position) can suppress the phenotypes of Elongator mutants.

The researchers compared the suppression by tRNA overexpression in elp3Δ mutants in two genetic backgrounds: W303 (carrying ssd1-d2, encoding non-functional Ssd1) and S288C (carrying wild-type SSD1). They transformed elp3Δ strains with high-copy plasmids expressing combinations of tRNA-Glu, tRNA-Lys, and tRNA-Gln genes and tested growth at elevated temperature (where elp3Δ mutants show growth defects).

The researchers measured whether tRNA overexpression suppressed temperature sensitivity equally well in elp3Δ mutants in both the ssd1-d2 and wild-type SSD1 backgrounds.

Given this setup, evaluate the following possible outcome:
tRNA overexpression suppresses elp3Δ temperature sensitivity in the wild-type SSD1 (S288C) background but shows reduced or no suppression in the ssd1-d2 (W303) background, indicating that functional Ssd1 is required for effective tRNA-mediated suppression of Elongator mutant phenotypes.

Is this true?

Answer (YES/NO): NO